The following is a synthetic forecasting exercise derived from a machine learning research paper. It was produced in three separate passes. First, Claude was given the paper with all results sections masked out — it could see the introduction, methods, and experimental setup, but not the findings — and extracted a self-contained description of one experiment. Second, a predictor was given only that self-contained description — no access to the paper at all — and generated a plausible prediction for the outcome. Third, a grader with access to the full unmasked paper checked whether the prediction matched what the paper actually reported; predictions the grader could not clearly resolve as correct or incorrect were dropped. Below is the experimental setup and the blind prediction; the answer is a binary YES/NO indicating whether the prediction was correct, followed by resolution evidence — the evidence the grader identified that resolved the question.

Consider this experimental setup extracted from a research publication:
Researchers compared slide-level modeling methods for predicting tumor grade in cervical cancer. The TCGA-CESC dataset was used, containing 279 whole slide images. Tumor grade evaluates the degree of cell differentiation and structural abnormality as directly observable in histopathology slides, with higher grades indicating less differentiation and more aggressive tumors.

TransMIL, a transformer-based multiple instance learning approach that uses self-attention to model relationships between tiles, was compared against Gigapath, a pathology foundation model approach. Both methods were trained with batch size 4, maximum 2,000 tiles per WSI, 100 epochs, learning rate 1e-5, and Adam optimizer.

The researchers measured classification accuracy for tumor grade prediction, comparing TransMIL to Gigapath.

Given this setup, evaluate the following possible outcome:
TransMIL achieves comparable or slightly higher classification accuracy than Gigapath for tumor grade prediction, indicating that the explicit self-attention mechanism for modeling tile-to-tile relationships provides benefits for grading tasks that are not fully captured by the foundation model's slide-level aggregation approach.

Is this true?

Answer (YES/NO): NO